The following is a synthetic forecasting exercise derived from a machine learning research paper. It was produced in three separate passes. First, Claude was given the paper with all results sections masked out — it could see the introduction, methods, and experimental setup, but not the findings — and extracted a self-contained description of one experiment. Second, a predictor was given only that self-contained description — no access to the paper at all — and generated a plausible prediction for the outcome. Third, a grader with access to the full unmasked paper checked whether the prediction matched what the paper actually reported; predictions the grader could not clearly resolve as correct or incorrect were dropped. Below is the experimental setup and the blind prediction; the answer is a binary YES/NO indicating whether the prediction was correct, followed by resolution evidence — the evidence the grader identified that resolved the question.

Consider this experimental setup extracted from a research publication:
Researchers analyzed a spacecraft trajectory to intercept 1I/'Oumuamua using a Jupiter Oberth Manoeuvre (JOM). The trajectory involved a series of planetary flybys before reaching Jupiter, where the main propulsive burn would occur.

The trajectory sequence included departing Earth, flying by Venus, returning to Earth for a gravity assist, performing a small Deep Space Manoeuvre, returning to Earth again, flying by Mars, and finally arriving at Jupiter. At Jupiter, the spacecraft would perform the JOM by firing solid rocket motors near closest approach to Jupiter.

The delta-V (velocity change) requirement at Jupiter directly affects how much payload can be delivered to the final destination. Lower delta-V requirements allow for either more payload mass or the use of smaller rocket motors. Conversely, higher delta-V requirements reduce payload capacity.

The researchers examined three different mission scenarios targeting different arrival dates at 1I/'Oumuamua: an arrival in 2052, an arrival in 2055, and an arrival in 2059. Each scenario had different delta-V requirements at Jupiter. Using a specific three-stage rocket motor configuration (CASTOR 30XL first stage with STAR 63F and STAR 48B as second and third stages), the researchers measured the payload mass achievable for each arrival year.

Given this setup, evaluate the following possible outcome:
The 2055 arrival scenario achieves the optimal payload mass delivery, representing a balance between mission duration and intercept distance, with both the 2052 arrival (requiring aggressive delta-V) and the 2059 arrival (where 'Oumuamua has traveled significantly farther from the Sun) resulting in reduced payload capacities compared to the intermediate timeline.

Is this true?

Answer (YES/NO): NO